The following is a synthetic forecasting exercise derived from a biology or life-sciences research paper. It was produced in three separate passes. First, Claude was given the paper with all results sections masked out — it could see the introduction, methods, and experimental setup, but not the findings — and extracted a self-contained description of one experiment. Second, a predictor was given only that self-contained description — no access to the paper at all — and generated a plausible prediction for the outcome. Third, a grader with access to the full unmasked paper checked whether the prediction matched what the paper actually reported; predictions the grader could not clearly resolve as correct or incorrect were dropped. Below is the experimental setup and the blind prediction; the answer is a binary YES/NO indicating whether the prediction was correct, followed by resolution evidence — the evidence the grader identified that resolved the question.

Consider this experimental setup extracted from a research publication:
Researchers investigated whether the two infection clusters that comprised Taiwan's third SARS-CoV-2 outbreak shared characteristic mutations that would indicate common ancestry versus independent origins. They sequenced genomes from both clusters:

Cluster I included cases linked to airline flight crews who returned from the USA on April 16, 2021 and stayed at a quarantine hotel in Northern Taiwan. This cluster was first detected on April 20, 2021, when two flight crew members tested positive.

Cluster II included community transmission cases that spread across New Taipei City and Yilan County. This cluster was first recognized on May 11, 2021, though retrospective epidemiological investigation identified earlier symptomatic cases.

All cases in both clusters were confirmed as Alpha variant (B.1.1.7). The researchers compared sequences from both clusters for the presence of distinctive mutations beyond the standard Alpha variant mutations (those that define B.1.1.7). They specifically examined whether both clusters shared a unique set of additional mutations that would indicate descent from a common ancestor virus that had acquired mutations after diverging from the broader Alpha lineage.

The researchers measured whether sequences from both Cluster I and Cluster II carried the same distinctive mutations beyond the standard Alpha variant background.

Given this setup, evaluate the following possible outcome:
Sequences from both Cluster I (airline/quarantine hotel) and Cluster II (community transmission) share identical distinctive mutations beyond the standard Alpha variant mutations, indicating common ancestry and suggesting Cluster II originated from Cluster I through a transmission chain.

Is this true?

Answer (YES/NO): NO